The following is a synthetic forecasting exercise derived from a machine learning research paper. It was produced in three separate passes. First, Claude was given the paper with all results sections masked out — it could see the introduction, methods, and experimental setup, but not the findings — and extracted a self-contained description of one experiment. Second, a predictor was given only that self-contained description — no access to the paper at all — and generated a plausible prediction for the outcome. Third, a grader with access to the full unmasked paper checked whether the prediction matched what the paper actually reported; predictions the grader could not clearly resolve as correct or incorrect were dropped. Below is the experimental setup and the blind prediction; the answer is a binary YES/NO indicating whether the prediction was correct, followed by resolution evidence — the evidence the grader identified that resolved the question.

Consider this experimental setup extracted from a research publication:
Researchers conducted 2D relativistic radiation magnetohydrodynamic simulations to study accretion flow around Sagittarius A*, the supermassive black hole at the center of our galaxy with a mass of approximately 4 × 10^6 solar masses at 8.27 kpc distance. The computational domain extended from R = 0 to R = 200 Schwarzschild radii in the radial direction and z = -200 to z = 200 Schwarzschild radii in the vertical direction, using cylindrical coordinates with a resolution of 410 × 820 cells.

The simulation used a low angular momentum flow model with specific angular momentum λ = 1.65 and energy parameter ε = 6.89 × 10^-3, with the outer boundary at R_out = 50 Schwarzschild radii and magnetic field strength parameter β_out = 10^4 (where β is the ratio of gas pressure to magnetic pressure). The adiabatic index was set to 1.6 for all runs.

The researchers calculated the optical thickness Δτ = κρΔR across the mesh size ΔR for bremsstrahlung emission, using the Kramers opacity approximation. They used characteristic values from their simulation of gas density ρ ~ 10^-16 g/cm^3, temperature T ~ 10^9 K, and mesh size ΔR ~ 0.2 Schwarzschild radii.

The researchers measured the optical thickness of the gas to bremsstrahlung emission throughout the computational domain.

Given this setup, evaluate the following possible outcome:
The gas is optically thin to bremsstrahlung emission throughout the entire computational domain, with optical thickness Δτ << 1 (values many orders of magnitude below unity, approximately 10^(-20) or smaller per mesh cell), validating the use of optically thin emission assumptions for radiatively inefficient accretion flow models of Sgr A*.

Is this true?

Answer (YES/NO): YES